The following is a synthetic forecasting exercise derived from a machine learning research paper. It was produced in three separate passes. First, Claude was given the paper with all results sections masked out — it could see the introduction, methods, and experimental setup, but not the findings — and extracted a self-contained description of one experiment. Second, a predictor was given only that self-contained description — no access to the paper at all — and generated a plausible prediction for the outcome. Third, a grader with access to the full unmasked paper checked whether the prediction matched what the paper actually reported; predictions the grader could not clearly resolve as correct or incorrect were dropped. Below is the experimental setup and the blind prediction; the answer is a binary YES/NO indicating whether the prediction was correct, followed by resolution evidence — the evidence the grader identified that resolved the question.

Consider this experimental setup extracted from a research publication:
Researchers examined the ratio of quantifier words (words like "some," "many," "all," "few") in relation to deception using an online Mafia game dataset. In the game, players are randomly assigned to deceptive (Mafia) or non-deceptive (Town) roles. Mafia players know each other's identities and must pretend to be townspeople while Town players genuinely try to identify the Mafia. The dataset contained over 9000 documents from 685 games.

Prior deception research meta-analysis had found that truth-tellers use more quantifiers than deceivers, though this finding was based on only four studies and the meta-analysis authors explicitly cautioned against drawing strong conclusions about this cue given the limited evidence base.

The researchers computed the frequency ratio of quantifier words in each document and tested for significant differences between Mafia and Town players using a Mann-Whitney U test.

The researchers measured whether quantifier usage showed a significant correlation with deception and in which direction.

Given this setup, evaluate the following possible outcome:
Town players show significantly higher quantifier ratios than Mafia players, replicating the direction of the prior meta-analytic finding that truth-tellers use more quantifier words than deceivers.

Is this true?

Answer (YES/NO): NO